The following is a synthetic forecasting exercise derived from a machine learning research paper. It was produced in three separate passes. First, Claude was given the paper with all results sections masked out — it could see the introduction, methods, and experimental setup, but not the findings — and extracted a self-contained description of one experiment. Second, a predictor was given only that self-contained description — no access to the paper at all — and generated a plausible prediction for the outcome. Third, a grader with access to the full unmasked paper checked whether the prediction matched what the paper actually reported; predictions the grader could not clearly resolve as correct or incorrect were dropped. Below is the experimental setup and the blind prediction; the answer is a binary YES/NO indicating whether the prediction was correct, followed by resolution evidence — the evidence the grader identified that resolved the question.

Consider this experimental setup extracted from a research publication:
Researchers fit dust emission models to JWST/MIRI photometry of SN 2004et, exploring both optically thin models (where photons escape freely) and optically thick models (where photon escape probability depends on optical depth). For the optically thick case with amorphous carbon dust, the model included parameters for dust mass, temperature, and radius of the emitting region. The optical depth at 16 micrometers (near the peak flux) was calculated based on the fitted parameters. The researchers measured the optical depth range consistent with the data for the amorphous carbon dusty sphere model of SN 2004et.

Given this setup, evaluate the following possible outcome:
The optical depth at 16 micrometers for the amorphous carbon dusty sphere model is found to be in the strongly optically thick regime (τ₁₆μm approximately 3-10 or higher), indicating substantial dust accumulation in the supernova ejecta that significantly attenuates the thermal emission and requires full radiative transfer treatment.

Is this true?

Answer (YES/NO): NO